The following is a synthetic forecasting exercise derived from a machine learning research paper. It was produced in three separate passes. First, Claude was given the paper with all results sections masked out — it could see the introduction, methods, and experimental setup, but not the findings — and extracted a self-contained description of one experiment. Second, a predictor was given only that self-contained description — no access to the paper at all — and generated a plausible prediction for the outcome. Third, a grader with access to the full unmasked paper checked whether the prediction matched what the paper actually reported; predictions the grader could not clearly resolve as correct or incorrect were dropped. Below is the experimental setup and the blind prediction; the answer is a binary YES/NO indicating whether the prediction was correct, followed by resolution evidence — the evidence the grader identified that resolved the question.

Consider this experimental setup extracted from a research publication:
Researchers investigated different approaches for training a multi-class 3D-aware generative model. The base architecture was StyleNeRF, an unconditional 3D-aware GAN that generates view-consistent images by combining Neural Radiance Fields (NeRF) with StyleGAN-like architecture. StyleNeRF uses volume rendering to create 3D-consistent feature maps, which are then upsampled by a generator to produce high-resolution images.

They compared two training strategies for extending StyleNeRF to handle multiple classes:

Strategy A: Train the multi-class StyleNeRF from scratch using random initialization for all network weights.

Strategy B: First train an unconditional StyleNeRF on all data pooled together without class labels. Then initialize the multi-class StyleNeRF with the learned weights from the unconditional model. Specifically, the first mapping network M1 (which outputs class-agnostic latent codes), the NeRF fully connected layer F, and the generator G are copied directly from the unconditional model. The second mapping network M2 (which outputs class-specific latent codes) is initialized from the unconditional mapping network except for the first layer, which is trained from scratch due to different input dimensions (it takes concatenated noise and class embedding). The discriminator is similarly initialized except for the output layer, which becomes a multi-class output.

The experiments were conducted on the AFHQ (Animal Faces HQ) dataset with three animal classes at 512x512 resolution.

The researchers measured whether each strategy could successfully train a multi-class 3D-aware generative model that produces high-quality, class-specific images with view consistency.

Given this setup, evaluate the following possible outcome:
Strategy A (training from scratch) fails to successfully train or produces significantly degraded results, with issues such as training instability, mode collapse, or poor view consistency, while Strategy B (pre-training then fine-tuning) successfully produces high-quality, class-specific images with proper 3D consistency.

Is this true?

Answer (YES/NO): YES